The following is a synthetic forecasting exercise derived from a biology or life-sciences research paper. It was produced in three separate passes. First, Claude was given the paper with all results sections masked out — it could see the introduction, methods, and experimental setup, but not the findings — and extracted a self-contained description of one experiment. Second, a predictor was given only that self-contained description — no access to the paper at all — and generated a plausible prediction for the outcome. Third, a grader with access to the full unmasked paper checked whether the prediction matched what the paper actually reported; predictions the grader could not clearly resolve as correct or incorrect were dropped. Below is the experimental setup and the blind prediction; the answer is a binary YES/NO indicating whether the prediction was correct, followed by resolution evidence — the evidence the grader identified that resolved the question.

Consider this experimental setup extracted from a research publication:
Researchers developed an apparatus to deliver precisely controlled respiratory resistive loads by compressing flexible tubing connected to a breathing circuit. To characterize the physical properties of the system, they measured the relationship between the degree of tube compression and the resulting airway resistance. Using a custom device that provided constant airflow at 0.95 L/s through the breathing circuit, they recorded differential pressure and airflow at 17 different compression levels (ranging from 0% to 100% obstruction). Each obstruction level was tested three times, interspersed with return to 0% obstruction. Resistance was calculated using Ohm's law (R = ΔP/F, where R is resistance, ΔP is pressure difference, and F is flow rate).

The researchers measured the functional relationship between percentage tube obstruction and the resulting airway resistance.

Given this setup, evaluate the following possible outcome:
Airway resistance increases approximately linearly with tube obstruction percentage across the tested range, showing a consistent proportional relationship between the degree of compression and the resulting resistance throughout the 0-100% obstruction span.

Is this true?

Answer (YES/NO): NO